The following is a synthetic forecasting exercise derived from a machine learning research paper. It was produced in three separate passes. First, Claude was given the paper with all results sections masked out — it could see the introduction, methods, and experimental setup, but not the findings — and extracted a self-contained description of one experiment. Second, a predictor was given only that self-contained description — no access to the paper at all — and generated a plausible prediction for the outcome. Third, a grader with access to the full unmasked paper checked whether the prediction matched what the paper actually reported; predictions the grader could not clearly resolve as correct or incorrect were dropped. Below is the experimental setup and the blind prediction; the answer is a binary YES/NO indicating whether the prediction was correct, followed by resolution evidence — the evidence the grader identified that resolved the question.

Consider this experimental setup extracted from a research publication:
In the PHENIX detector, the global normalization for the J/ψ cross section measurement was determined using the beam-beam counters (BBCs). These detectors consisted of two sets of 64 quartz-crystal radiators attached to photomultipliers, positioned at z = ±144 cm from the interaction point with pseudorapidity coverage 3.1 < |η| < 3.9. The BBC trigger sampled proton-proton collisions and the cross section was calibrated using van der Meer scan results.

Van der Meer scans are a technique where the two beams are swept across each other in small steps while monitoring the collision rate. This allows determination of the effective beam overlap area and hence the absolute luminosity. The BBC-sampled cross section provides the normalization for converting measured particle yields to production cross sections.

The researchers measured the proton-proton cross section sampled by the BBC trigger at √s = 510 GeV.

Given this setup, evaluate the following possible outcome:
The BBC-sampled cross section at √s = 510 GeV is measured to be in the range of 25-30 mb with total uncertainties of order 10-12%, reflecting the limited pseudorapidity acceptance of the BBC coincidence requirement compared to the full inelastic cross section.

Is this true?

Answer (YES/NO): NO